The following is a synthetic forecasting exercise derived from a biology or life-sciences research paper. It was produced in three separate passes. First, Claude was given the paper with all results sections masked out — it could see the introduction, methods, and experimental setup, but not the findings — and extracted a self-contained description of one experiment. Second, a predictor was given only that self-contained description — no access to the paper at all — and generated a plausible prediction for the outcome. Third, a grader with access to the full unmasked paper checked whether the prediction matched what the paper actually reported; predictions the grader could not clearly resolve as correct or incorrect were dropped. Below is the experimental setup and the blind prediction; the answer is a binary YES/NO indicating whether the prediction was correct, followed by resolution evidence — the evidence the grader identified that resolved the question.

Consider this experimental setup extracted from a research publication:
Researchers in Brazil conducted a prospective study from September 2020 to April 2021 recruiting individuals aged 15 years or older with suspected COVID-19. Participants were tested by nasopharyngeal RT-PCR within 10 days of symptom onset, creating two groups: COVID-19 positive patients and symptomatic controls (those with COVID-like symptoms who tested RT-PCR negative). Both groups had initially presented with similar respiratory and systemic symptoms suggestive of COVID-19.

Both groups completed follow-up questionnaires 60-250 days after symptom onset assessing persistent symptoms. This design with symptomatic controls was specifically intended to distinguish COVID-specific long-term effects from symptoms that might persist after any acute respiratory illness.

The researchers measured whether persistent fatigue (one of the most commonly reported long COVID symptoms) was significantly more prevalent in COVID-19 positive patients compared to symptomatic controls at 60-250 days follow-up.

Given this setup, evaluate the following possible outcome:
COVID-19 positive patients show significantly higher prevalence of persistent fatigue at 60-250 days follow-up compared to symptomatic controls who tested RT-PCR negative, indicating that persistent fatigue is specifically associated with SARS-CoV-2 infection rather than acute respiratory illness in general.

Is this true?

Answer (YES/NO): YES